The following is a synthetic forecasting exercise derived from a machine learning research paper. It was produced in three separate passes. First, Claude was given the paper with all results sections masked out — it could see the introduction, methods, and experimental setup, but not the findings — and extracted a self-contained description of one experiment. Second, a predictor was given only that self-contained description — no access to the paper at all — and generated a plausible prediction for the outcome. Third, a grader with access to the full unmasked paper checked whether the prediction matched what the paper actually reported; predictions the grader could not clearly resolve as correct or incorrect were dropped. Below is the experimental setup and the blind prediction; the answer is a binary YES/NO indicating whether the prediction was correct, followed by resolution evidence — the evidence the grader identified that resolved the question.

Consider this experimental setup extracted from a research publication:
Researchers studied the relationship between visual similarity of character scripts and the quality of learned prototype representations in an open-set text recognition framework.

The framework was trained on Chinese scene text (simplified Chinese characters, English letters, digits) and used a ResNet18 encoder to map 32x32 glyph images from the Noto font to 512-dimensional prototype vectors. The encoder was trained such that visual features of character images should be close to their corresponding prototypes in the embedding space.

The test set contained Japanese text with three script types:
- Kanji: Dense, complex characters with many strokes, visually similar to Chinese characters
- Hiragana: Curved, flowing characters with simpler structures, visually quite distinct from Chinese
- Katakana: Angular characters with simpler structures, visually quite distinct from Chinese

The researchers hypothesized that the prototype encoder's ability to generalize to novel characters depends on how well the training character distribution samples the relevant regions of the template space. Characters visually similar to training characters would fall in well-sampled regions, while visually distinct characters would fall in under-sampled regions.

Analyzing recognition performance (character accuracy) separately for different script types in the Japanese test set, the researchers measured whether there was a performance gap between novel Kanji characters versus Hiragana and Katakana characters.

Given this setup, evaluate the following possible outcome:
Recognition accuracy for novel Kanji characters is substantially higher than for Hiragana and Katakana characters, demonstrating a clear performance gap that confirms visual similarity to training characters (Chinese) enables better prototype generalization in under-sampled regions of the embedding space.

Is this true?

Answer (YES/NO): YES